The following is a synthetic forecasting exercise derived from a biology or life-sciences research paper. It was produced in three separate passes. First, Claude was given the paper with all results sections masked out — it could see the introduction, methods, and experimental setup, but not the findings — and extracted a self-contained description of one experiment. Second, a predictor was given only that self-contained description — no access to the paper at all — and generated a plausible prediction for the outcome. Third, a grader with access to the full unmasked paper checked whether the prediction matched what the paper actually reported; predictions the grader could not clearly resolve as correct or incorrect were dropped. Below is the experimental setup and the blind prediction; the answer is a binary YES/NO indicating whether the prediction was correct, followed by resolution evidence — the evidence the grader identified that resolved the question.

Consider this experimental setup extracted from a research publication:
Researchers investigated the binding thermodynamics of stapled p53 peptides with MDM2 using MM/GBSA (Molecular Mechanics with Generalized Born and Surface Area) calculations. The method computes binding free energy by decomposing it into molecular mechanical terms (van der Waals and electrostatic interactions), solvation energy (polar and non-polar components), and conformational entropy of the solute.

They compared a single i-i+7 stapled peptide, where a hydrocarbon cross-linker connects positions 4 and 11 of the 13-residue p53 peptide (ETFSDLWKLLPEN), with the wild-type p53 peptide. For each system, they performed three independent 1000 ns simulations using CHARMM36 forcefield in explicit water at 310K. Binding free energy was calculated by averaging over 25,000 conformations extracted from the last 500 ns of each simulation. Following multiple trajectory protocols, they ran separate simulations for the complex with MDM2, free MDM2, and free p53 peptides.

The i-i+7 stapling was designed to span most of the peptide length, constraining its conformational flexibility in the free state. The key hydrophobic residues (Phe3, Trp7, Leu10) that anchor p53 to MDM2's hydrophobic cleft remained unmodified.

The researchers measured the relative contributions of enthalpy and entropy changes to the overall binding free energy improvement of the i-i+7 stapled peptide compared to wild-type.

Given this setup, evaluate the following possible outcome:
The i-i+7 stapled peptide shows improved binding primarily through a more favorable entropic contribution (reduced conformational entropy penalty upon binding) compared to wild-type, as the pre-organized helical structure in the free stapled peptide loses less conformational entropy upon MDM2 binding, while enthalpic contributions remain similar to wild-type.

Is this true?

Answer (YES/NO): NO